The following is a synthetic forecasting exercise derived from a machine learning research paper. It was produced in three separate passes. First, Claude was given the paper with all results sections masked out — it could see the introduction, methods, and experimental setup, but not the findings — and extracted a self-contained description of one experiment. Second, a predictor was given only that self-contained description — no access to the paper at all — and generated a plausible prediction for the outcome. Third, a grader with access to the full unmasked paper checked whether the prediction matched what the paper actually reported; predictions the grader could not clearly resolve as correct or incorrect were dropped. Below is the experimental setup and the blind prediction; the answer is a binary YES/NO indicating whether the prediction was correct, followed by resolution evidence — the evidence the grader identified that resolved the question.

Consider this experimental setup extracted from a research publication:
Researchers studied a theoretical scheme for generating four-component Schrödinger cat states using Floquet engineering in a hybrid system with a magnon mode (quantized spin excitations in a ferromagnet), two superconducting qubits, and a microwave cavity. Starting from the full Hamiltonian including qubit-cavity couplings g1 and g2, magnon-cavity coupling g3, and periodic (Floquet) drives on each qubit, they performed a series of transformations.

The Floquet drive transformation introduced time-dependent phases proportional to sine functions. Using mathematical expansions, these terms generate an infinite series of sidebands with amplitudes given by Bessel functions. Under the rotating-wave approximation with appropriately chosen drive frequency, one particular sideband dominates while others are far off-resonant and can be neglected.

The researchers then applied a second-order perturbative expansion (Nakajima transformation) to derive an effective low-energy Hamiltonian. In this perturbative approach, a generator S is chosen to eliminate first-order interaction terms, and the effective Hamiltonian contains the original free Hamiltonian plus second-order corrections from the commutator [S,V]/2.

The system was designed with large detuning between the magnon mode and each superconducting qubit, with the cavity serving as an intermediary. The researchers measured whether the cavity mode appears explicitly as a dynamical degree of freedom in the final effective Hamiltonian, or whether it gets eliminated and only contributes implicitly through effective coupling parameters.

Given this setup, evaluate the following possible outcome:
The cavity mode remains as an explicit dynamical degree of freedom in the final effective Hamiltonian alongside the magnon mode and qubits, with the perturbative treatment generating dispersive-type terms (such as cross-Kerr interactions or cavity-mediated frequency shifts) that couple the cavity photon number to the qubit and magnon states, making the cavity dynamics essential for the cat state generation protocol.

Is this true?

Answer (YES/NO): NO